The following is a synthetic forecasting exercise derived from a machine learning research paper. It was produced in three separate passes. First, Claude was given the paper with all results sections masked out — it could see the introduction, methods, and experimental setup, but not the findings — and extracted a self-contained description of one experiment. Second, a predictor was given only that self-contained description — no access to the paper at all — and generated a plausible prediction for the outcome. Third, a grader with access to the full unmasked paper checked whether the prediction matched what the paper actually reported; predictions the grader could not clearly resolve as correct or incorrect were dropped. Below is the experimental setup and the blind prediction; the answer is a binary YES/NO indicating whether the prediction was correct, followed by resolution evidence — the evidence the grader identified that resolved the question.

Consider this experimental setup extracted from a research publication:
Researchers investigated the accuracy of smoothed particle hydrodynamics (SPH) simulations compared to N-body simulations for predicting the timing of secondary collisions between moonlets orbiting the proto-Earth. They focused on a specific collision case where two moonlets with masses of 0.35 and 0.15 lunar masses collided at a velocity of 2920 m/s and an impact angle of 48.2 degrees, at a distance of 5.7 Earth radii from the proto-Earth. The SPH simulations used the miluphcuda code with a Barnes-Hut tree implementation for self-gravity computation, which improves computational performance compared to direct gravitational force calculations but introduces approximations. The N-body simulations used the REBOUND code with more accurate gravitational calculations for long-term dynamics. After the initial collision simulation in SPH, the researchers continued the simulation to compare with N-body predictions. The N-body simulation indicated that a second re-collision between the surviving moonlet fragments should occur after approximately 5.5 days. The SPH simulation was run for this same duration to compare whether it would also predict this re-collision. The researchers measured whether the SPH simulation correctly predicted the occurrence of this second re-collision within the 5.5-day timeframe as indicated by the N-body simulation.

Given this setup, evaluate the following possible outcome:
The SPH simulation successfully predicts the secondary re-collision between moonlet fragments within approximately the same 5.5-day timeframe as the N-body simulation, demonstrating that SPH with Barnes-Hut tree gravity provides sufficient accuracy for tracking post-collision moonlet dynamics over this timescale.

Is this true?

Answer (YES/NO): NO